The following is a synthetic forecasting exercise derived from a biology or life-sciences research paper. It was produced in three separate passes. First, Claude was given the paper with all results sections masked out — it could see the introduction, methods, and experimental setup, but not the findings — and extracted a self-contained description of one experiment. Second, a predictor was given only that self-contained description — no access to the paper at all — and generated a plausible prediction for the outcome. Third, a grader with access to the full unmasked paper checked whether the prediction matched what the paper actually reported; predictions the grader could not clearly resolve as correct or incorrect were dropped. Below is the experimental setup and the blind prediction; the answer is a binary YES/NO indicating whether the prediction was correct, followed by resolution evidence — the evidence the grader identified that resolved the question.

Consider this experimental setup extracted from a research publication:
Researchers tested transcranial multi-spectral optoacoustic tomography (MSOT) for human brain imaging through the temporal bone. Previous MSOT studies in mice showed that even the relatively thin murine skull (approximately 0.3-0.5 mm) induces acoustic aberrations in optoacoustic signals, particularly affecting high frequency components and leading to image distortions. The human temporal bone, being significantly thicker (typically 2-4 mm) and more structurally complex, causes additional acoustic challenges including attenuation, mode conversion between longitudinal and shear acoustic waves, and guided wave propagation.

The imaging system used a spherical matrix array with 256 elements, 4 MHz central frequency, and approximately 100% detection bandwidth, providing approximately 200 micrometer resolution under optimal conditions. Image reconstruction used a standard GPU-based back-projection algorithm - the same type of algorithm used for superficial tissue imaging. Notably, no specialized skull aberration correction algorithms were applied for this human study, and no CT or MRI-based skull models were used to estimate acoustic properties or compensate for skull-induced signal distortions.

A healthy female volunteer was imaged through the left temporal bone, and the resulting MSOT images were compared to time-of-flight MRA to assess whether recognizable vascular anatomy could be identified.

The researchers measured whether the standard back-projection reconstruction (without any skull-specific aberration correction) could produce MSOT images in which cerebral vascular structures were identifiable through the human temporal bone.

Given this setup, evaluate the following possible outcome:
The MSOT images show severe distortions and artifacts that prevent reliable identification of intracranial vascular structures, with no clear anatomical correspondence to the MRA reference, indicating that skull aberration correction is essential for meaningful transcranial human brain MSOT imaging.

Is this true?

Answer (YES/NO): NO